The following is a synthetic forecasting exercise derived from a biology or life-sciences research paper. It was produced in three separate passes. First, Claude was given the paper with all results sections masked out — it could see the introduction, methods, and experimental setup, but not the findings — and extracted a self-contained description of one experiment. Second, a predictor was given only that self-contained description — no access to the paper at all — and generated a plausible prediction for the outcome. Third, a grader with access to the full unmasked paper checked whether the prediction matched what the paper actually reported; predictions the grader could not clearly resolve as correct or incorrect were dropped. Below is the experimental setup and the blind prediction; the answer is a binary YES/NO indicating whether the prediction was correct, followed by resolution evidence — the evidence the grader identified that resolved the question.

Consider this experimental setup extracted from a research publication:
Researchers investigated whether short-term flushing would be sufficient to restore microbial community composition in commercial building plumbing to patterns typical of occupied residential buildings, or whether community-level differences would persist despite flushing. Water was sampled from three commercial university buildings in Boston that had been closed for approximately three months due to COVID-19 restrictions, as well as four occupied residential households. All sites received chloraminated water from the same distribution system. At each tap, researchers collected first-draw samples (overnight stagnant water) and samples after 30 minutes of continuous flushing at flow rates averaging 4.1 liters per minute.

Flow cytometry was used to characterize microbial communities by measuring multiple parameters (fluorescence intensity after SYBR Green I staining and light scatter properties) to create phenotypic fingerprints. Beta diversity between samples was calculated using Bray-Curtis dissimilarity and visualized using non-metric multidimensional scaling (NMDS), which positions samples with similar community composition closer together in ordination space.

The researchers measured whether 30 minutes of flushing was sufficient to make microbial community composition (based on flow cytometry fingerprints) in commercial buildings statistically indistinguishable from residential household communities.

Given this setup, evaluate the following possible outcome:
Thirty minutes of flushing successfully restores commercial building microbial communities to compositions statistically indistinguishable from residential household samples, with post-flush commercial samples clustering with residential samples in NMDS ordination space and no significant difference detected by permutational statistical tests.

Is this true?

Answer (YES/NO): NO